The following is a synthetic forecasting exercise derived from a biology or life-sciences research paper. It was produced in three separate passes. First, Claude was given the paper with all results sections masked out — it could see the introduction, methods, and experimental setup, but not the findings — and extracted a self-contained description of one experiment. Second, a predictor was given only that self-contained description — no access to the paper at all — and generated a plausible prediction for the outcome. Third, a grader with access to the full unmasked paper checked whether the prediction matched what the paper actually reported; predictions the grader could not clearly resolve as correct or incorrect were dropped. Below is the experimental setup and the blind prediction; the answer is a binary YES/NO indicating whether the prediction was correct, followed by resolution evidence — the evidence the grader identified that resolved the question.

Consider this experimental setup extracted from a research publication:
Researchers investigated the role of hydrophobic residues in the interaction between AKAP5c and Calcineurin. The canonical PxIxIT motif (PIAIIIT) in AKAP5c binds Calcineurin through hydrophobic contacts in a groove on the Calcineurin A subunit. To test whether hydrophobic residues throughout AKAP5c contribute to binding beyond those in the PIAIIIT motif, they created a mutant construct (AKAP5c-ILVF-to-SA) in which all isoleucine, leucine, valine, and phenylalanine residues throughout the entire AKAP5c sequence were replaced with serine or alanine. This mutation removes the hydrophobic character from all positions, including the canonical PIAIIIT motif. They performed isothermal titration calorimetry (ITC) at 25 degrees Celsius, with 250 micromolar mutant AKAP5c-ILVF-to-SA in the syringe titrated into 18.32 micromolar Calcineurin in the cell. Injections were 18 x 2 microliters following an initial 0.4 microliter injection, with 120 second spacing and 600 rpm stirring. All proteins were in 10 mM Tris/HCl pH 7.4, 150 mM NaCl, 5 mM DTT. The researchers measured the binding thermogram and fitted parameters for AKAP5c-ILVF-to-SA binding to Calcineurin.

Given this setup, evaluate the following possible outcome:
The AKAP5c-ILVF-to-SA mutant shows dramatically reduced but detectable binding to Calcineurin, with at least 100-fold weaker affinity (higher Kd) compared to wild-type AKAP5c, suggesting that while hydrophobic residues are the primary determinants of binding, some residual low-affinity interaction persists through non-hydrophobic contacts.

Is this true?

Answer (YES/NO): NO